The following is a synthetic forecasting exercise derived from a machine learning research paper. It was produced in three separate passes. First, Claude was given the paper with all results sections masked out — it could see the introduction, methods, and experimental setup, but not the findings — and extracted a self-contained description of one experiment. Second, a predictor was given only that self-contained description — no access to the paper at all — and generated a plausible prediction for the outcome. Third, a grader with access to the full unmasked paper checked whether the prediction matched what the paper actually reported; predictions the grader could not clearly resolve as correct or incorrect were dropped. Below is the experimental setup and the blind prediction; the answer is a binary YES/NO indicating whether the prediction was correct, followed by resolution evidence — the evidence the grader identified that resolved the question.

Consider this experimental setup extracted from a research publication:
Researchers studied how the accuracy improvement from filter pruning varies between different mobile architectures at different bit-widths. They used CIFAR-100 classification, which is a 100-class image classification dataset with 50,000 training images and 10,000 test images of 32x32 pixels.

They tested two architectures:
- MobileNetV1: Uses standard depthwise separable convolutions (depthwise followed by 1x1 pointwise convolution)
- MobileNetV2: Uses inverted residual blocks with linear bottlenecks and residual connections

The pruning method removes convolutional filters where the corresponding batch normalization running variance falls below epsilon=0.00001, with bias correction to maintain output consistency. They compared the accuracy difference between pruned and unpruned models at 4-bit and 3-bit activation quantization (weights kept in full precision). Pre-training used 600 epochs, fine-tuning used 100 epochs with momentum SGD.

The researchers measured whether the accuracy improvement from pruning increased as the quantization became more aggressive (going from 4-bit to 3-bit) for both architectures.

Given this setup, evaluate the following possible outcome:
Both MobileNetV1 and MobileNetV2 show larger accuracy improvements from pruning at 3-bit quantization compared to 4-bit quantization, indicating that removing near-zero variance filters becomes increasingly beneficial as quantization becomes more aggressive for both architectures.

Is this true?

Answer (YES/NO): NO